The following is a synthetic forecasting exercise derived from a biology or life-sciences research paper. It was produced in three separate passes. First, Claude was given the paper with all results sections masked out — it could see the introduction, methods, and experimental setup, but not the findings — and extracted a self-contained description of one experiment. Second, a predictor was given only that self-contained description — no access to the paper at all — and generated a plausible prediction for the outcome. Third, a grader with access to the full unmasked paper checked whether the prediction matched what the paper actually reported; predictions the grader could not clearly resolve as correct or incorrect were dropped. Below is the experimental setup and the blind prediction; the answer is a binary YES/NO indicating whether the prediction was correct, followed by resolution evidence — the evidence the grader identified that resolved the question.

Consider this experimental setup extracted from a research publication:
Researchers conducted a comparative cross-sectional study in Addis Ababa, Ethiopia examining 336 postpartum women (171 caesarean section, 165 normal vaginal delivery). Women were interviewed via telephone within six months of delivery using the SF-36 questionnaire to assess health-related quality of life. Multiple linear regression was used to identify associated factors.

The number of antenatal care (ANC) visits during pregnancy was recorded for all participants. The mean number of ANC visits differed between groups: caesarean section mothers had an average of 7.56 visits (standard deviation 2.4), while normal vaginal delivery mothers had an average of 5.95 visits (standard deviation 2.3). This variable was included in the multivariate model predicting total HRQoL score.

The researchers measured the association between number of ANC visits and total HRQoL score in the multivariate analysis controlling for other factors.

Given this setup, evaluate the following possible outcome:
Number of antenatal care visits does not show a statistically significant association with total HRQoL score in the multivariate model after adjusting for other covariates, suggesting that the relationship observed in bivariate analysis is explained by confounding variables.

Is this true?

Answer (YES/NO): NO